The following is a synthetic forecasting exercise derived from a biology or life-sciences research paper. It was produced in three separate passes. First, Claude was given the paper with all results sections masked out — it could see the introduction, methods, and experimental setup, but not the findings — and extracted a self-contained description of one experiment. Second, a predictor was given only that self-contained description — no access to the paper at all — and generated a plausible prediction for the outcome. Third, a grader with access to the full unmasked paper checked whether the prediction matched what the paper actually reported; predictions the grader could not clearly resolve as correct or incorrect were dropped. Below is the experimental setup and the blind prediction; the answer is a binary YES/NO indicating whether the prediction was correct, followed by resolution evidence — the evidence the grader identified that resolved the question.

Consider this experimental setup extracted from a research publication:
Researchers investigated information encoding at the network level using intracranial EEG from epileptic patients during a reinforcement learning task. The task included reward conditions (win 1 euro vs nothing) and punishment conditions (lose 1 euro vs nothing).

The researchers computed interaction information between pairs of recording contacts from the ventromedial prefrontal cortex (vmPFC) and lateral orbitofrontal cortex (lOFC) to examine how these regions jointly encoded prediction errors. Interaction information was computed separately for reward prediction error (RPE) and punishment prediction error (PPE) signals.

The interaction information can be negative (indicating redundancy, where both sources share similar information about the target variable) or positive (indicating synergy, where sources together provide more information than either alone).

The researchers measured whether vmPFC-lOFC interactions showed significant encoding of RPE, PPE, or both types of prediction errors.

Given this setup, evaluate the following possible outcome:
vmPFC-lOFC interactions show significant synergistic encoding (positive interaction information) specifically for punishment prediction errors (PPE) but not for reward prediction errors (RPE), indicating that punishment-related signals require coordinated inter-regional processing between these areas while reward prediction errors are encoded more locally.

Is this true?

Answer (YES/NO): NO